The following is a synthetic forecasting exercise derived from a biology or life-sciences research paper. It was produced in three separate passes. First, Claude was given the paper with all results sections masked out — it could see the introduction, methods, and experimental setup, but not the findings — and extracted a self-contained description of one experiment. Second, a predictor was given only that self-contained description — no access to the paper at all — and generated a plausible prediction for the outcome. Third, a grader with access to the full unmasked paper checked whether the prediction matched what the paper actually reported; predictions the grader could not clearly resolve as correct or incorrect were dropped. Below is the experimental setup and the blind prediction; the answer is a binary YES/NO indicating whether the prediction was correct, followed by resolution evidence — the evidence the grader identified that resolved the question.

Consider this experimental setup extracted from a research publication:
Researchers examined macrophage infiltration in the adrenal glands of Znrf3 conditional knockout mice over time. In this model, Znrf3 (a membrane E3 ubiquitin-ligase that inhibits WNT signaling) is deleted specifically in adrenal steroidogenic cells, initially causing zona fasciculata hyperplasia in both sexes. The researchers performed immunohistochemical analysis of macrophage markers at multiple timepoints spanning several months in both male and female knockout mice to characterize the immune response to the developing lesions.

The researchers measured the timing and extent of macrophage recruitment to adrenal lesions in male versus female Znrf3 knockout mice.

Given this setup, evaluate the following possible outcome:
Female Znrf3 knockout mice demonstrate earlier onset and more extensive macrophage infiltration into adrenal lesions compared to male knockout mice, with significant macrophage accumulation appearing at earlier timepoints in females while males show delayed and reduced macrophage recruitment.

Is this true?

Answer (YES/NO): NO